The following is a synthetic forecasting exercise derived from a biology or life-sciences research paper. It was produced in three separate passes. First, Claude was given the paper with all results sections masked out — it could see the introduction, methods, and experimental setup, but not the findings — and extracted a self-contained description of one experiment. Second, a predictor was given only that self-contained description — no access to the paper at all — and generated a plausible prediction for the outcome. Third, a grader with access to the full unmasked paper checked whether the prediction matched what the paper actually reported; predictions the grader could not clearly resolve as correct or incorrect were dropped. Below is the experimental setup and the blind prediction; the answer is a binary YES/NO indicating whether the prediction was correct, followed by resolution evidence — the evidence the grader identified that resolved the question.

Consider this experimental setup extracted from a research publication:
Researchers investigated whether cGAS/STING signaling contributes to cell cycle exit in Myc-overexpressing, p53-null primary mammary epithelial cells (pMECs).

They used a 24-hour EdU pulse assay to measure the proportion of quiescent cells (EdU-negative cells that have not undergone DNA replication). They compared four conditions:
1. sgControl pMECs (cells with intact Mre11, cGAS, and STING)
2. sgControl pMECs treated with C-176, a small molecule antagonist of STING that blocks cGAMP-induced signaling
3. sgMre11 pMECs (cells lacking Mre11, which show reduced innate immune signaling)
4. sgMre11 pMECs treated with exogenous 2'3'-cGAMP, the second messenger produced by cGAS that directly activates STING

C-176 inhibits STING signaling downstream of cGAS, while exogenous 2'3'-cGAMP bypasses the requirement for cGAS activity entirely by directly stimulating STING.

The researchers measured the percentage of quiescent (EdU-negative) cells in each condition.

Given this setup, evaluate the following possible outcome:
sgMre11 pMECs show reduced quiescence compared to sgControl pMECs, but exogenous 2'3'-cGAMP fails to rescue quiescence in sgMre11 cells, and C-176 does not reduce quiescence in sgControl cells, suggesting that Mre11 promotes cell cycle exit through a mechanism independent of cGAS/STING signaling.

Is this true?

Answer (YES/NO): NO